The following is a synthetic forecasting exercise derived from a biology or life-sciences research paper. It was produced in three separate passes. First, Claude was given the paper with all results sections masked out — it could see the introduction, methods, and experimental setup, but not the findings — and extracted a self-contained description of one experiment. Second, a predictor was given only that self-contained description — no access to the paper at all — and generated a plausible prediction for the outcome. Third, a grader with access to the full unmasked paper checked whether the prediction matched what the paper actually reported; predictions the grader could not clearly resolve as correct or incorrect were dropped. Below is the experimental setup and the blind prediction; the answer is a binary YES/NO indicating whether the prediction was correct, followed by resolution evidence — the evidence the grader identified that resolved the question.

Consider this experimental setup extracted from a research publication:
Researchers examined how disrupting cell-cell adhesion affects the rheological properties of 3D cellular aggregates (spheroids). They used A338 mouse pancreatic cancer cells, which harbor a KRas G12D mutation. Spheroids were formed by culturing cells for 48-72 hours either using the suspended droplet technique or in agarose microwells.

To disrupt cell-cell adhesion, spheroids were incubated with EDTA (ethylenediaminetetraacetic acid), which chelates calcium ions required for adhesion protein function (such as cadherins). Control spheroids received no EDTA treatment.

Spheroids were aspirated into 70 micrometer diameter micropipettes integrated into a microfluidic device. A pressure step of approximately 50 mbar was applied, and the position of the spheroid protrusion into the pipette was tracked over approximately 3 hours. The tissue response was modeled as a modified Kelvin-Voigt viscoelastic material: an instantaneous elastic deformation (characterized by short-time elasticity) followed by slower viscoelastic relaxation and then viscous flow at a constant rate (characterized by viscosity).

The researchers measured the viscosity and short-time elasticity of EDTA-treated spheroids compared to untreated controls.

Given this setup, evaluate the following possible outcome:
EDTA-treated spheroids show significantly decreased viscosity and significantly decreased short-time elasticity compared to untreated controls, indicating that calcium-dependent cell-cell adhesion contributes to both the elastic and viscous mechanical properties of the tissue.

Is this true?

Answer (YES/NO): NO